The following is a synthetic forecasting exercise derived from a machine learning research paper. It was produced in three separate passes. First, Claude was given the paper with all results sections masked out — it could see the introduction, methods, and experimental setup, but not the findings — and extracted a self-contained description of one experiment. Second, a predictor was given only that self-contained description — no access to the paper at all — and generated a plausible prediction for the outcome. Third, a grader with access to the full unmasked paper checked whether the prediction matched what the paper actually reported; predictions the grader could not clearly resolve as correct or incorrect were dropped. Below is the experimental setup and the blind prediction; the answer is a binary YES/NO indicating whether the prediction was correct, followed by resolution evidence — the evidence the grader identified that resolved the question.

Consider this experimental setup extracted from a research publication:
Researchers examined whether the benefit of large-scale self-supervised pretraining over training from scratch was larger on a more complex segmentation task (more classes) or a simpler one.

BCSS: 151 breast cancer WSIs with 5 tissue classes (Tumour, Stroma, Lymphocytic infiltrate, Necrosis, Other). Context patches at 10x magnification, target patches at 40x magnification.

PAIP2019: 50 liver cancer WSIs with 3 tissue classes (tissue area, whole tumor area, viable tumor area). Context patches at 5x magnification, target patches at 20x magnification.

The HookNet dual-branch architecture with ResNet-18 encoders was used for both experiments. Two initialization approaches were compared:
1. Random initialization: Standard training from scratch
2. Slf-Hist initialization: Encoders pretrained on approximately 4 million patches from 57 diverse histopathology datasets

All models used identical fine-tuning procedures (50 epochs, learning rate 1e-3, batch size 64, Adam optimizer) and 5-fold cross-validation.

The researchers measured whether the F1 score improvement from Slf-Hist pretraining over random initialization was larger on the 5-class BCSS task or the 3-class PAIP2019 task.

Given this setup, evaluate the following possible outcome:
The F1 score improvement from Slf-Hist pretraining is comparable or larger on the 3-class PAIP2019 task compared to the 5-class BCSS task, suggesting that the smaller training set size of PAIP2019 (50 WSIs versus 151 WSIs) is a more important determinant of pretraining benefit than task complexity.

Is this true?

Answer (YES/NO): NO